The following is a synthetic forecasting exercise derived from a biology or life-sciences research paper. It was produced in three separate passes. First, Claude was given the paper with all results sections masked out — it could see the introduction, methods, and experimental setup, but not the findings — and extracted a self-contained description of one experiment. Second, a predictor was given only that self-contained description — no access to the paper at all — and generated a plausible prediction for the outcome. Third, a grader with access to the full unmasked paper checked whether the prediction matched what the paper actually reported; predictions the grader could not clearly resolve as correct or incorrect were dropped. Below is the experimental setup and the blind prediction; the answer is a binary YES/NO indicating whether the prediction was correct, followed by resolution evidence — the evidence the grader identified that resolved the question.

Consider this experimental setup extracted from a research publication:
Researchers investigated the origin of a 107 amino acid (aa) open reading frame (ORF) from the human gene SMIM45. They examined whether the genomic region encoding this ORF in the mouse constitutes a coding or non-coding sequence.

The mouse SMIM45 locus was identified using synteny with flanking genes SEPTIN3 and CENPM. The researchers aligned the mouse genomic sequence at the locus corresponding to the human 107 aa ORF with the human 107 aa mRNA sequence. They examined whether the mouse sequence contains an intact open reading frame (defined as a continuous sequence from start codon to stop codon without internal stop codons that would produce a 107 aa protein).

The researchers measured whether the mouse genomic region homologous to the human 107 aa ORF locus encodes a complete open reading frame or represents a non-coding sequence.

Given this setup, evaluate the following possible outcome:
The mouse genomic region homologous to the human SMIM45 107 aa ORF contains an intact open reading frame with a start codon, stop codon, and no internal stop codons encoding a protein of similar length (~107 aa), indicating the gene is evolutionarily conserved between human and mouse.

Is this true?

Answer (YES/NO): NO